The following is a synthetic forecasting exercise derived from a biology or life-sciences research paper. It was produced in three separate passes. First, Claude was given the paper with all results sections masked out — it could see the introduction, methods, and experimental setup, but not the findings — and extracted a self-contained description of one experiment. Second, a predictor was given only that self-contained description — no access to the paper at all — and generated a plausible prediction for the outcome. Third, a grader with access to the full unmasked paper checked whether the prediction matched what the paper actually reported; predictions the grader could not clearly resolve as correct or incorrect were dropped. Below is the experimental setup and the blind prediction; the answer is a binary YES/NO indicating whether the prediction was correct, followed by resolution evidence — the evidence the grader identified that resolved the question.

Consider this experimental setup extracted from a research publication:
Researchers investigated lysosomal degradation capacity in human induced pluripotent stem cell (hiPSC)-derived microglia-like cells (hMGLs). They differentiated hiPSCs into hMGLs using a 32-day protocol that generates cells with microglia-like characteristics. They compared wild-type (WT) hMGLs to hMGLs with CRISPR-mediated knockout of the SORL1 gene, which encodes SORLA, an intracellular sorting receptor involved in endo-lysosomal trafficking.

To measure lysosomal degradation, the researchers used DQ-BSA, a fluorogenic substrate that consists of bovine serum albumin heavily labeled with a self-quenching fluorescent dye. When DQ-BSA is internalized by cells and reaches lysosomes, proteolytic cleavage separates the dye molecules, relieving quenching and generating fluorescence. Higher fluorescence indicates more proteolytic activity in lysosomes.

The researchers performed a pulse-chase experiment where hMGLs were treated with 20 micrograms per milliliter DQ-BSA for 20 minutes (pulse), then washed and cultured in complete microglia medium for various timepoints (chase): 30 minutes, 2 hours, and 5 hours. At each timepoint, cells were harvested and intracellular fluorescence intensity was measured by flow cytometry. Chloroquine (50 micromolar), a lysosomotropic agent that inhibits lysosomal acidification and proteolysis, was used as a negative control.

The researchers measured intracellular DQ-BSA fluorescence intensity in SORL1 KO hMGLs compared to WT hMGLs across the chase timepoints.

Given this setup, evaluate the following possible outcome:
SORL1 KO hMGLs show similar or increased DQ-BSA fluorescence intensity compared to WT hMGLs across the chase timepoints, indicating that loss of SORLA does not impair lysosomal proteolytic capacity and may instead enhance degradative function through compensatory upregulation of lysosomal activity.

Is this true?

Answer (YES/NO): NO